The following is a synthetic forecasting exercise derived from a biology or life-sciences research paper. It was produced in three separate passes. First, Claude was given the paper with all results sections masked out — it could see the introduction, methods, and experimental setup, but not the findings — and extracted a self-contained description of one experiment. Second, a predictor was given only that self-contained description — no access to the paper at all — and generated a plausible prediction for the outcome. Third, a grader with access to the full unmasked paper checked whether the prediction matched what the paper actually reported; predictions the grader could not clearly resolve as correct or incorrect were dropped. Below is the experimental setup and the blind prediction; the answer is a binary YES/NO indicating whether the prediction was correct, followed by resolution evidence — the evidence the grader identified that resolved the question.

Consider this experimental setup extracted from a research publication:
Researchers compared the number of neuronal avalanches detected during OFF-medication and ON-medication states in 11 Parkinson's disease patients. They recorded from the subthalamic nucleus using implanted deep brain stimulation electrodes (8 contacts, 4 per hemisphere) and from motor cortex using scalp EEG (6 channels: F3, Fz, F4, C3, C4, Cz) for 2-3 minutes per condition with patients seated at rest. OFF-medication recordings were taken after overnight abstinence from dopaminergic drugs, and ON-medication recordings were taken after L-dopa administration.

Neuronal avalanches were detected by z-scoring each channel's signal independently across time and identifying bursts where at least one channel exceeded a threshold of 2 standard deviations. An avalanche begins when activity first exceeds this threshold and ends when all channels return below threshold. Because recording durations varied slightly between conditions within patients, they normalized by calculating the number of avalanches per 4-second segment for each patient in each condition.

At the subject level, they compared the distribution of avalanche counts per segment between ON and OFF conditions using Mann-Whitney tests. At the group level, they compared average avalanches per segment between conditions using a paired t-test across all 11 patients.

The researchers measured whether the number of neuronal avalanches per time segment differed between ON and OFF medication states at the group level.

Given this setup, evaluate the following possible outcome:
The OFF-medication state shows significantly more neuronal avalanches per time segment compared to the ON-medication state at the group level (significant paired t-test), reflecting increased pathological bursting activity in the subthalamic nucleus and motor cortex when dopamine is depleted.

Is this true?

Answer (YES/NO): YES